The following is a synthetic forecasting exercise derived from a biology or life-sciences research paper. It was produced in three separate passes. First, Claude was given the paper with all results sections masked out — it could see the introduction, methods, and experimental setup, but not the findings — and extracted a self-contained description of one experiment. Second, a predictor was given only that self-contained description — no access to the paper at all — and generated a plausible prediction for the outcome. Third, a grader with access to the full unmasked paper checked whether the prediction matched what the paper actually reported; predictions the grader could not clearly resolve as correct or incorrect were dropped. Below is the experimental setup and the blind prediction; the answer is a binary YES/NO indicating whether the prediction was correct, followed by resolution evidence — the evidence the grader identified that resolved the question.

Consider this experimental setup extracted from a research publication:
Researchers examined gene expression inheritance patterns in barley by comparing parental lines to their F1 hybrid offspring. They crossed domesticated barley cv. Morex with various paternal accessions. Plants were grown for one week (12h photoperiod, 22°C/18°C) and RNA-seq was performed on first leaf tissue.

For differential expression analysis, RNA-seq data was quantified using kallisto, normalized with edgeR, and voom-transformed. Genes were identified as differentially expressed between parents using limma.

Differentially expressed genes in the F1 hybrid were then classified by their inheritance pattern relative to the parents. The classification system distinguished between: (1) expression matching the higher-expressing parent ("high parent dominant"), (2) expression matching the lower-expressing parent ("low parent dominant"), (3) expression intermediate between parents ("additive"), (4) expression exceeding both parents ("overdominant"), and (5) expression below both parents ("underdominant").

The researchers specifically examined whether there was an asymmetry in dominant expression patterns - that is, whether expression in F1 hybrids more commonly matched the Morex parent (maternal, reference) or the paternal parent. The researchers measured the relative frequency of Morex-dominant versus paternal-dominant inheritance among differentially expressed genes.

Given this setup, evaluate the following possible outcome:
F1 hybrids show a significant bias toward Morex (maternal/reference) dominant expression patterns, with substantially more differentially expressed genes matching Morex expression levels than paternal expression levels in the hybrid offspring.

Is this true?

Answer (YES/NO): YES